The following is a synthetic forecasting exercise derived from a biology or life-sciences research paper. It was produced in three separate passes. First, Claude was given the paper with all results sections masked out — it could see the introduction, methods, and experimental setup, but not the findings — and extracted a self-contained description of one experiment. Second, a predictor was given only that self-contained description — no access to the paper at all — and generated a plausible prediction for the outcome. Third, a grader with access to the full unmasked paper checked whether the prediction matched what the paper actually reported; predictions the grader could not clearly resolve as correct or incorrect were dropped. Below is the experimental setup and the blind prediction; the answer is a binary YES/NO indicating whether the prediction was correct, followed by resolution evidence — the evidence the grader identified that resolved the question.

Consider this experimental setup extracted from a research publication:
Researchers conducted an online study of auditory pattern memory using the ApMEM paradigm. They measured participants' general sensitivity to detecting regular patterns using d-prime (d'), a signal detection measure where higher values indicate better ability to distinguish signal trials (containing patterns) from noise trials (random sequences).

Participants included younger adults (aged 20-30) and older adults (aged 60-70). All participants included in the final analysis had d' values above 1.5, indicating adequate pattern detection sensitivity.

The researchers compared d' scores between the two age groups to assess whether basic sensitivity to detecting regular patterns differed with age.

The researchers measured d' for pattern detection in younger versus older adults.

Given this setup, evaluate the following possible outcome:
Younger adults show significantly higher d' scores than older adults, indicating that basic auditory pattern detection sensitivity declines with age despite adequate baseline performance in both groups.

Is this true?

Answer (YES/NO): NO